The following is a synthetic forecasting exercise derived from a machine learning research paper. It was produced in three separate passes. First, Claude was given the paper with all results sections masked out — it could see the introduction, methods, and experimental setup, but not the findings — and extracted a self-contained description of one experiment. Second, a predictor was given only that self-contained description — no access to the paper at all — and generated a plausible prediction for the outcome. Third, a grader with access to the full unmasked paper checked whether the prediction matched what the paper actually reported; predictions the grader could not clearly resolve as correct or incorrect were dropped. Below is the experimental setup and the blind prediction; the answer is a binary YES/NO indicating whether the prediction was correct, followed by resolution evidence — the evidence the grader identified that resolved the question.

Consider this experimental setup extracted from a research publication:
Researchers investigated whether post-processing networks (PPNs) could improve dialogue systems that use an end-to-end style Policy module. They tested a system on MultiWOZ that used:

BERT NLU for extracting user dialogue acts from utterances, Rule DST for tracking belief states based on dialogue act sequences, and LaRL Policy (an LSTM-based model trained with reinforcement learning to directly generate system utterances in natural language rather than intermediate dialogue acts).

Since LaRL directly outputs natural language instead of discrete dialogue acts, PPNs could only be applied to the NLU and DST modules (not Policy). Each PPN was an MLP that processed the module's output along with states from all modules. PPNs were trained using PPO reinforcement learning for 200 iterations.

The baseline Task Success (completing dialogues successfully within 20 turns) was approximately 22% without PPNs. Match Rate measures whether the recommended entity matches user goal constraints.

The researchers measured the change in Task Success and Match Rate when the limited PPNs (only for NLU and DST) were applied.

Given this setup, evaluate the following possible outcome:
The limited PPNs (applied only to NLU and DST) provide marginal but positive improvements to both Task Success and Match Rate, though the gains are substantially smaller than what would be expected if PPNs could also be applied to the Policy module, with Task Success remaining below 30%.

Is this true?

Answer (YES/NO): YES